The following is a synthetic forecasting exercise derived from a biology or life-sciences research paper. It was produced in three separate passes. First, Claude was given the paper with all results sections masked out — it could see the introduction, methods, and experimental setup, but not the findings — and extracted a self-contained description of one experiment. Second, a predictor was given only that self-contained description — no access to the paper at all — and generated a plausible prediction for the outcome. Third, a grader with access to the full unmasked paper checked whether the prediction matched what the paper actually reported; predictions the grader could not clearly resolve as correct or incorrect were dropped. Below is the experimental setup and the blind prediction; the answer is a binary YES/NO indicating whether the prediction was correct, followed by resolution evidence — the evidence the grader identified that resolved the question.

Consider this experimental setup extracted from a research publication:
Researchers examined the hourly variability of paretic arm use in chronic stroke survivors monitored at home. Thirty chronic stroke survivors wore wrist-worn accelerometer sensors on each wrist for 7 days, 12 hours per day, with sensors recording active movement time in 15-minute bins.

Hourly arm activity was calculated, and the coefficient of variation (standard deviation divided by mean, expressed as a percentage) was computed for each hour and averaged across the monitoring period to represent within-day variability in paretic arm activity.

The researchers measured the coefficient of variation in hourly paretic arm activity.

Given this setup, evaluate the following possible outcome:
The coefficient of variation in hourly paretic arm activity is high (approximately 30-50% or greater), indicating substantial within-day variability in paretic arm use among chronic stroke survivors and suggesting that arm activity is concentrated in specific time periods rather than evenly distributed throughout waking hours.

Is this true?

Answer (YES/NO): YES